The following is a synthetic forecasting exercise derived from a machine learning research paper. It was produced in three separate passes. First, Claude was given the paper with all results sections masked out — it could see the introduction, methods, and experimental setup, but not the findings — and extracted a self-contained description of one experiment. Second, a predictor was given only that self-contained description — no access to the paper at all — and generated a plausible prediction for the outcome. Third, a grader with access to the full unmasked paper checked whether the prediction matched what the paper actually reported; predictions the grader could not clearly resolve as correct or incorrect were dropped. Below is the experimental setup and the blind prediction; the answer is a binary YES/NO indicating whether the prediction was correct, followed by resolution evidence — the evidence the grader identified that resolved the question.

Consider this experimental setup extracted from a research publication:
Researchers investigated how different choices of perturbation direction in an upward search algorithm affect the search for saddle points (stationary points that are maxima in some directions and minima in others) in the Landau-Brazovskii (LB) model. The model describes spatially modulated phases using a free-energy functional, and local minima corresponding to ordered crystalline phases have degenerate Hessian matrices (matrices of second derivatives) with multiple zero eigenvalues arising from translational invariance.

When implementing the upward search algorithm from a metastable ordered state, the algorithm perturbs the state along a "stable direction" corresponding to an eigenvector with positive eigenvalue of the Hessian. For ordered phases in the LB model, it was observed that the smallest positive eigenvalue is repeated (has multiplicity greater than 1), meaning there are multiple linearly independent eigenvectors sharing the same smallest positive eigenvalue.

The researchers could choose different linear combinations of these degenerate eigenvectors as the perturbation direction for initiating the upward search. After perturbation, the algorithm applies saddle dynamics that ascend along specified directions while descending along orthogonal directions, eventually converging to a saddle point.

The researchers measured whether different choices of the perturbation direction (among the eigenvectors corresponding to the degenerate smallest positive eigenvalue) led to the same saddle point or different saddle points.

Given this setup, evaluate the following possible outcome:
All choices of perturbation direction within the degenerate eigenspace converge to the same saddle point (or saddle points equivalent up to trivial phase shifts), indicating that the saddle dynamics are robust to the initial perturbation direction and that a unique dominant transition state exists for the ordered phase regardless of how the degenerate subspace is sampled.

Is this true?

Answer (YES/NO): YES